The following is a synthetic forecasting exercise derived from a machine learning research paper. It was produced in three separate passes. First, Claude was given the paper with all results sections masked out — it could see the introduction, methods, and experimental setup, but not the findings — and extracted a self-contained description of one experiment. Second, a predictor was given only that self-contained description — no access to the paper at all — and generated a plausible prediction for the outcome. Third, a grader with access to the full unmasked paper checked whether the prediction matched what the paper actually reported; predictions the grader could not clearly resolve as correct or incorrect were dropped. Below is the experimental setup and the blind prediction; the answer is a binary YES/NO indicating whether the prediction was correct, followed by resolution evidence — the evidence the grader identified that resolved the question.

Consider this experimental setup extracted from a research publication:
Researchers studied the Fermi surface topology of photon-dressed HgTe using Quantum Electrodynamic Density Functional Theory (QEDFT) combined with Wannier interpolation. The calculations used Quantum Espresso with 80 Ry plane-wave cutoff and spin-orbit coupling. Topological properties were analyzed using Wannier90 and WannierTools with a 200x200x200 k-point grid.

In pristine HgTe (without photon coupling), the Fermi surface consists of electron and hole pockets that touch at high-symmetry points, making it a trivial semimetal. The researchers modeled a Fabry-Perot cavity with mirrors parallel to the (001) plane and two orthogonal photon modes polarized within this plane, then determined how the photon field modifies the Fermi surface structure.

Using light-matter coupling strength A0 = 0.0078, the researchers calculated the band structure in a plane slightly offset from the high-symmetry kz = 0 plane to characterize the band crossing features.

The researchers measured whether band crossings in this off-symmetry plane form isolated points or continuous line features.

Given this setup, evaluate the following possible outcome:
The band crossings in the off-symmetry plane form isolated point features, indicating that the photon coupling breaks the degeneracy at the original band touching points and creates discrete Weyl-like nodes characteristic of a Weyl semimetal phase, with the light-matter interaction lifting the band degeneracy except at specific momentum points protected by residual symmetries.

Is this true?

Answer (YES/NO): NO